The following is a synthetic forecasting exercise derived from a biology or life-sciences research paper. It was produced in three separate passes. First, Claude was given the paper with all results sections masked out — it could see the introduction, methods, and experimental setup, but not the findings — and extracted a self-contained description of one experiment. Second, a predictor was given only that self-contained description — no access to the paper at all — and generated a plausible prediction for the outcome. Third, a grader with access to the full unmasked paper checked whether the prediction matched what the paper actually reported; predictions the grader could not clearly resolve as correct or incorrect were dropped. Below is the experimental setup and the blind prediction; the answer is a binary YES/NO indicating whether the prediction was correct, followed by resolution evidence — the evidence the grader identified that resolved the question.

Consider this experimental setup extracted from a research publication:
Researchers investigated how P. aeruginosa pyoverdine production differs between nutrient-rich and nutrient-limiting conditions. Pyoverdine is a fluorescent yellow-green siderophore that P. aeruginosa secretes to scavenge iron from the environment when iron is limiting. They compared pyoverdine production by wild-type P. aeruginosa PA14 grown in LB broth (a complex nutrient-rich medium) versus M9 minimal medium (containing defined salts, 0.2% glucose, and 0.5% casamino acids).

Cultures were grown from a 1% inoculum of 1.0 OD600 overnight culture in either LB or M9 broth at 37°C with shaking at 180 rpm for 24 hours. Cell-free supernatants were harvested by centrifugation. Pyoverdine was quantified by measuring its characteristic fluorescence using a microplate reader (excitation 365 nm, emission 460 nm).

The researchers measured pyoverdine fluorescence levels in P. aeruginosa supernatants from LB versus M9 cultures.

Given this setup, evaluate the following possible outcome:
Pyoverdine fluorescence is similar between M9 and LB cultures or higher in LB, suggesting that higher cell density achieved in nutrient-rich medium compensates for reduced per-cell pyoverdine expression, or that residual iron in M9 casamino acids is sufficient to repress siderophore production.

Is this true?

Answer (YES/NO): NO